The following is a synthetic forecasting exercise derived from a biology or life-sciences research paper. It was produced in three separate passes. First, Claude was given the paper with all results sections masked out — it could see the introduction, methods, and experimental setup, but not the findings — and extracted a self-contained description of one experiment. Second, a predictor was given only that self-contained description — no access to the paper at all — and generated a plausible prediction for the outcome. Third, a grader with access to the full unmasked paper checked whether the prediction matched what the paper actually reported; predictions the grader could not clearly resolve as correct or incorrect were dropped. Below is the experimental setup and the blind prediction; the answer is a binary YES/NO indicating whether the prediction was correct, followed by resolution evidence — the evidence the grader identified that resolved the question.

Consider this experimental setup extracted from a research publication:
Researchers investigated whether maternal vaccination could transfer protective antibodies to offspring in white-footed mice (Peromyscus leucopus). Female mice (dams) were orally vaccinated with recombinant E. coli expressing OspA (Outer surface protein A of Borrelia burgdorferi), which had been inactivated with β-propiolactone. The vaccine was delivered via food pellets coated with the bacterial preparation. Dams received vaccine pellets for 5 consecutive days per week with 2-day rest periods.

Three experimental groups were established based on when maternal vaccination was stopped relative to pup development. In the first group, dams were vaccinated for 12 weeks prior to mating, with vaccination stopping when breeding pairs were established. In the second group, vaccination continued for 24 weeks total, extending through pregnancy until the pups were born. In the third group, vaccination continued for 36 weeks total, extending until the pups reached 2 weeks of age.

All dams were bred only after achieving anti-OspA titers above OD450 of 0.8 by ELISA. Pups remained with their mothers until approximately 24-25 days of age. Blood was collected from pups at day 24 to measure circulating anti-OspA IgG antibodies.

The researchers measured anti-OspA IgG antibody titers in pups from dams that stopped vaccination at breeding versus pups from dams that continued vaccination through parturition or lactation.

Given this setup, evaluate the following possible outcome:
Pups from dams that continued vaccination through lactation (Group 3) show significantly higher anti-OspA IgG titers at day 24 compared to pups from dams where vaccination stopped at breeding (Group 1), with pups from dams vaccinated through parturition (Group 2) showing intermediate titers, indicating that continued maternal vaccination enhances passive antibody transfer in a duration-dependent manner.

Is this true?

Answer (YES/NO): NO